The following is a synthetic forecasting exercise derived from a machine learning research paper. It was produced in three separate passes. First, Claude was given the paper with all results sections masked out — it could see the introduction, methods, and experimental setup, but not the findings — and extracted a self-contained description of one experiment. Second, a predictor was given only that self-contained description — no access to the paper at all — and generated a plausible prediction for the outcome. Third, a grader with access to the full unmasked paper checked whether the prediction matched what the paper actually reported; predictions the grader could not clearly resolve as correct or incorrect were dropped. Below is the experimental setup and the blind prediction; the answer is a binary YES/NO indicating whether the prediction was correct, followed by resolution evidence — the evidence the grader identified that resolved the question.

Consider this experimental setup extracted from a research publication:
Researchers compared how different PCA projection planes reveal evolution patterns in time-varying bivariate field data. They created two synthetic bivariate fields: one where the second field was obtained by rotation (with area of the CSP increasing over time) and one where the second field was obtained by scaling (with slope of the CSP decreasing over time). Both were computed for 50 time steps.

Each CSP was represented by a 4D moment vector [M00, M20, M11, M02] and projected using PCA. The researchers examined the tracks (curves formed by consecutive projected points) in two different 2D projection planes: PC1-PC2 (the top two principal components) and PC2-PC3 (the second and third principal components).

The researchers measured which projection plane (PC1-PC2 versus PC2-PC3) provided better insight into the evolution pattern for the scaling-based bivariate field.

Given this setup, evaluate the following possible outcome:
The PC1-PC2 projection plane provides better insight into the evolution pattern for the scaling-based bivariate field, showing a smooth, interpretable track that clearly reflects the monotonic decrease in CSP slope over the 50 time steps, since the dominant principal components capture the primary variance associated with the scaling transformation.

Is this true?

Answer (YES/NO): NO